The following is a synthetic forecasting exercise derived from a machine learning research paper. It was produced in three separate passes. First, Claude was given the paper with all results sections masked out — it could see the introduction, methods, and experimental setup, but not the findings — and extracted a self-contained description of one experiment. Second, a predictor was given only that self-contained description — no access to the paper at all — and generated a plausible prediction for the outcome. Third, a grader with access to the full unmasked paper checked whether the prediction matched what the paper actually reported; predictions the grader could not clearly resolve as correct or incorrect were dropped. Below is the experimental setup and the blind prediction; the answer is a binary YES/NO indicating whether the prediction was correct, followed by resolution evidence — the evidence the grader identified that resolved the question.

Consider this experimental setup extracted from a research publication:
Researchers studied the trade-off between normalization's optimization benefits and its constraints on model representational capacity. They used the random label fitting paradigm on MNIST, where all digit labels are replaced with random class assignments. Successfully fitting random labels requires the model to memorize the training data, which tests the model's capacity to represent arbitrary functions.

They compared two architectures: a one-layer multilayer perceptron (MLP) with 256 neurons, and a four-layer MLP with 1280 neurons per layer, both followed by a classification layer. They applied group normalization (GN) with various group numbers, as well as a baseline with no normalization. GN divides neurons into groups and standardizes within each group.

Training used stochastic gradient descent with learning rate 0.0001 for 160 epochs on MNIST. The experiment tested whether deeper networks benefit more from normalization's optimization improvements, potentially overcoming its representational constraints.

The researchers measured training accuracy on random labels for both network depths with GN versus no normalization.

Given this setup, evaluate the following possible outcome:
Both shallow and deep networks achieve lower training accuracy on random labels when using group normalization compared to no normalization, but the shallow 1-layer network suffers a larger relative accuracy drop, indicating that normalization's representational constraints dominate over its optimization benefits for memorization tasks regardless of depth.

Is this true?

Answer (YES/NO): NO